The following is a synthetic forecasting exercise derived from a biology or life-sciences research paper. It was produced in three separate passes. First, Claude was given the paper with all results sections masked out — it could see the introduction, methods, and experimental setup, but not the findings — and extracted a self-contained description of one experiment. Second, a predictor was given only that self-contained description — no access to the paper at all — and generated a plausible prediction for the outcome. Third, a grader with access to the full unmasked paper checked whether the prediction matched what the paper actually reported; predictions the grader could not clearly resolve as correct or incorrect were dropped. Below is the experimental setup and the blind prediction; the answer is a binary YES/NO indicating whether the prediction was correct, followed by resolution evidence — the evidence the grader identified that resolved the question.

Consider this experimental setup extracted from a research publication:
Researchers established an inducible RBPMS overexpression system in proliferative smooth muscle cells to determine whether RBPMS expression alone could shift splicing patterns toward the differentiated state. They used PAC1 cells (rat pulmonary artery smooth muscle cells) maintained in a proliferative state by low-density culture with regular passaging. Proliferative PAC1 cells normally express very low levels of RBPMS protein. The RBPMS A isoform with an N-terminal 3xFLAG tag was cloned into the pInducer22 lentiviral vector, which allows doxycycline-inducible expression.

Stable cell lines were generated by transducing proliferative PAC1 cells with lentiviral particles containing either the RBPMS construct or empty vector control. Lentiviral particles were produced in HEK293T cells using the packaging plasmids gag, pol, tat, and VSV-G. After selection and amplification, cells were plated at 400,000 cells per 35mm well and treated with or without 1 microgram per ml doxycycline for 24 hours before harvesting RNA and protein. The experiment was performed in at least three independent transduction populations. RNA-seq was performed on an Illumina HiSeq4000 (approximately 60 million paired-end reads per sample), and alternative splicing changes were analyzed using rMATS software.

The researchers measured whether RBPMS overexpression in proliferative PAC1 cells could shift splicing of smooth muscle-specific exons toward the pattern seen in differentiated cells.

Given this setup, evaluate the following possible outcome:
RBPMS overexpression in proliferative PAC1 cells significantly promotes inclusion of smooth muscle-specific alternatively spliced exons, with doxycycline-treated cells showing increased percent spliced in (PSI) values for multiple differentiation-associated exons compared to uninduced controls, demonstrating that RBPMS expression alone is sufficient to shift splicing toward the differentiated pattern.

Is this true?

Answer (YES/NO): YES